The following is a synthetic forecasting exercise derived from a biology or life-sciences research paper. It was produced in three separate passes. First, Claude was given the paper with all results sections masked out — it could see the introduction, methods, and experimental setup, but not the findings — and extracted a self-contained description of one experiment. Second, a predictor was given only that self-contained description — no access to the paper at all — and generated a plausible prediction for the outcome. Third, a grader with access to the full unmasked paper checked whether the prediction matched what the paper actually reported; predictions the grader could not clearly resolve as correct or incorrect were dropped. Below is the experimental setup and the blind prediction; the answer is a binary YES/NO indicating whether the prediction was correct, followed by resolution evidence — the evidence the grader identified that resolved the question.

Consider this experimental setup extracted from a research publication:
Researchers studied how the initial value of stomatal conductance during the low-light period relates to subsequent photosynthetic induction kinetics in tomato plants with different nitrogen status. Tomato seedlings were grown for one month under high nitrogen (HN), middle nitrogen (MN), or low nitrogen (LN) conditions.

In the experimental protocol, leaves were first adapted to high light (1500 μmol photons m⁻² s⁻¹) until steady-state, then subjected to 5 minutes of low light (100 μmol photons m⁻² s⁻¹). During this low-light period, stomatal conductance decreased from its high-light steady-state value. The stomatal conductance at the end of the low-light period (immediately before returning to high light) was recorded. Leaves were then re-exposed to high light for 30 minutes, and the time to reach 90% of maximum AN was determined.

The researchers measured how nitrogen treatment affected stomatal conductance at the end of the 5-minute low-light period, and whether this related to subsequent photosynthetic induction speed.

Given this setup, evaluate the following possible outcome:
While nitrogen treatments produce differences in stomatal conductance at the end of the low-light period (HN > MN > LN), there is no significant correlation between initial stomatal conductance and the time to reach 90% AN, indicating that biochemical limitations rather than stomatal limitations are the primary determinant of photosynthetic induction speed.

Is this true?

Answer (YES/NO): NO